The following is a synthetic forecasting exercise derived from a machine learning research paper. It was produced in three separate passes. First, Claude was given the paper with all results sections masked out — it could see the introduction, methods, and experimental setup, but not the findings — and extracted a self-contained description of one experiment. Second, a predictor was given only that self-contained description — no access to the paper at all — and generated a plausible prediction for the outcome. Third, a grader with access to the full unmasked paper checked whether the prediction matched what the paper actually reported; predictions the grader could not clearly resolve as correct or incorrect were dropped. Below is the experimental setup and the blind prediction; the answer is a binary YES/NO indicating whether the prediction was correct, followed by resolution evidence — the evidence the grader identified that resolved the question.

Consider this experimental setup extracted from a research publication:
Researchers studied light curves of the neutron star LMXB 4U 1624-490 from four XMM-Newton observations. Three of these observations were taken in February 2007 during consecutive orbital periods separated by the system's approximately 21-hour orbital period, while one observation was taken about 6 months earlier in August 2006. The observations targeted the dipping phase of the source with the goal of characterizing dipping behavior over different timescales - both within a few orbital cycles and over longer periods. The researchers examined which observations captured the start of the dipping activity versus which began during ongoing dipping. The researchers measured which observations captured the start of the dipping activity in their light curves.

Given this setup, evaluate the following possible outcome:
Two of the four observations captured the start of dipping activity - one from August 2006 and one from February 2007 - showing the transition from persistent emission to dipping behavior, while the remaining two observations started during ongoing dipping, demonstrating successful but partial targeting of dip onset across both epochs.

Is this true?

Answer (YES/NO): YES